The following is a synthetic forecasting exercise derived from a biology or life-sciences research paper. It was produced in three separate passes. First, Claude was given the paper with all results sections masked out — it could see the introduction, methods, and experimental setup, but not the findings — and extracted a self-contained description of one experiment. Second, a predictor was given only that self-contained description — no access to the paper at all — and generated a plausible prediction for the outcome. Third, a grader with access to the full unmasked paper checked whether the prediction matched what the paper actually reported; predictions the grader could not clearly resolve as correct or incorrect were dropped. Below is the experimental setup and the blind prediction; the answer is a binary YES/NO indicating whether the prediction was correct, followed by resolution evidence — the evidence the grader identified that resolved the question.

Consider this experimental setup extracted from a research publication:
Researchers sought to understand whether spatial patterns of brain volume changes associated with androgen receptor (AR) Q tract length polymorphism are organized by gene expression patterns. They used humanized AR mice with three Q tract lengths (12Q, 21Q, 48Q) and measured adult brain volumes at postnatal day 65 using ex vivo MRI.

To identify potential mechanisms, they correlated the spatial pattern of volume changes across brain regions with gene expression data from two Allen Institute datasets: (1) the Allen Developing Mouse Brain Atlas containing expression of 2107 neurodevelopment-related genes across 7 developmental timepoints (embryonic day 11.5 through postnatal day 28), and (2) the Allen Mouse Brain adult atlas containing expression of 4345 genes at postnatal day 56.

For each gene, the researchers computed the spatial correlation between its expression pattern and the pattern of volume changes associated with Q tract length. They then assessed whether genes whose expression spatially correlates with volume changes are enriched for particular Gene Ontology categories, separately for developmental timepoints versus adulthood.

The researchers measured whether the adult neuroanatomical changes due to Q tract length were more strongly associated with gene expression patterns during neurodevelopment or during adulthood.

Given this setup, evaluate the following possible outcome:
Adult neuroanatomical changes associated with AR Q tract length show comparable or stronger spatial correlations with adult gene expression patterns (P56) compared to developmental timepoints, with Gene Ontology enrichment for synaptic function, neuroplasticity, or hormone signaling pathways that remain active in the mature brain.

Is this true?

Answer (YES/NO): NO